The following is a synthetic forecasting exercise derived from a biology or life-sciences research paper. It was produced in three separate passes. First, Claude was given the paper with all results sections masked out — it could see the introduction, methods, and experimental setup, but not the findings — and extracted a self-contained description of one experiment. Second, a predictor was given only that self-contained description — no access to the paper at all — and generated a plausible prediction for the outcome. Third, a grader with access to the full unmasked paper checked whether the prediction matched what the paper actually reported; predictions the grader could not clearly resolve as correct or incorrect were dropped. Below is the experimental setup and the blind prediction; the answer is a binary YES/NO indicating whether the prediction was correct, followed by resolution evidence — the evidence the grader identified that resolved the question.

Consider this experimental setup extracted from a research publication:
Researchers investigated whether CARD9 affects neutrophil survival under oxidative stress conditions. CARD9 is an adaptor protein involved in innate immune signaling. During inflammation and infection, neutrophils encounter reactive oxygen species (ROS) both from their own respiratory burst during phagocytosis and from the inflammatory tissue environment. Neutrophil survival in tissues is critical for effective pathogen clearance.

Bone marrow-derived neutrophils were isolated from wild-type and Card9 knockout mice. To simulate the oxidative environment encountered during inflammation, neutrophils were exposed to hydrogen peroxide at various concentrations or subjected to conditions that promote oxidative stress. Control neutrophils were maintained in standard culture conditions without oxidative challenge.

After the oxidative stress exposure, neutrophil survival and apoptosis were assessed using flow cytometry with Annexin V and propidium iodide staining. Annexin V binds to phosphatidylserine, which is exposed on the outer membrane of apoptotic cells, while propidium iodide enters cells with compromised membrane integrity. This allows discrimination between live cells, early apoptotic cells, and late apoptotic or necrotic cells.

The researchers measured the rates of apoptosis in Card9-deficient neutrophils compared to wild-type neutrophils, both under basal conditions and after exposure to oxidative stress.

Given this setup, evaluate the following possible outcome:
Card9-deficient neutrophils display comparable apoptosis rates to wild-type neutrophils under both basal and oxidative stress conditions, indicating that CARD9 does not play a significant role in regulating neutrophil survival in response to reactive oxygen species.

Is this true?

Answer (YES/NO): NO